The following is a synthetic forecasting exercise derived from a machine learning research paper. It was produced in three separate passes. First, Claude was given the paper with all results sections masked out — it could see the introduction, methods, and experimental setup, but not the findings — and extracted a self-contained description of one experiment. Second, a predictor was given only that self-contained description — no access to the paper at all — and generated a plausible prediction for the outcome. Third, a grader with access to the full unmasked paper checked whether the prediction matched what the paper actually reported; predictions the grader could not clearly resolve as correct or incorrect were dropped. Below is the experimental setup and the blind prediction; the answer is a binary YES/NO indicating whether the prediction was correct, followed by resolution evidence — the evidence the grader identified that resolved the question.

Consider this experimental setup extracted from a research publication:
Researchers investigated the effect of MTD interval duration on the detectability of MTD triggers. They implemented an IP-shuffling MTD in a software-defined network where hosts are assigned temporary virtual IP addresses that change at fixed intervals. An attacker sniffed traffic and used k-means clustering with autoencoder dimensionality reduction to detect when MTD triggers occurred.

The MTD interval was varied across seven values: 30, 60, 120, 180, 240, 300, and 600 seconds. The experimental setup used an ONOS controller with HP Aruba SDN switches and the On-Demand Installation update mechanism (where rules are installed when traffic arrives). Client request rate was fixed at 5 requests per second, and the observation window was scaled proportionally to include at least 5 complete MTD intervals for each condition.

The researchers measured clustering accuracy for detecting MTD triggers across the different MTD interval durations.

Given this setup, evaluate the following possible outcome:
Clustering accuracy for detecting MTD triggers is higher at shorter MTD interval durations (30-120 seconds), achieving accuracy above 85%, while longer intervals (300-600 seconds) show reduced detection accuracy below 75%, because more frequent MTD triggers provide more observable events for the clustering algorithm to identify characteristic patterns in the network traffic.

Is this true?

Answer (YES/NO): NO